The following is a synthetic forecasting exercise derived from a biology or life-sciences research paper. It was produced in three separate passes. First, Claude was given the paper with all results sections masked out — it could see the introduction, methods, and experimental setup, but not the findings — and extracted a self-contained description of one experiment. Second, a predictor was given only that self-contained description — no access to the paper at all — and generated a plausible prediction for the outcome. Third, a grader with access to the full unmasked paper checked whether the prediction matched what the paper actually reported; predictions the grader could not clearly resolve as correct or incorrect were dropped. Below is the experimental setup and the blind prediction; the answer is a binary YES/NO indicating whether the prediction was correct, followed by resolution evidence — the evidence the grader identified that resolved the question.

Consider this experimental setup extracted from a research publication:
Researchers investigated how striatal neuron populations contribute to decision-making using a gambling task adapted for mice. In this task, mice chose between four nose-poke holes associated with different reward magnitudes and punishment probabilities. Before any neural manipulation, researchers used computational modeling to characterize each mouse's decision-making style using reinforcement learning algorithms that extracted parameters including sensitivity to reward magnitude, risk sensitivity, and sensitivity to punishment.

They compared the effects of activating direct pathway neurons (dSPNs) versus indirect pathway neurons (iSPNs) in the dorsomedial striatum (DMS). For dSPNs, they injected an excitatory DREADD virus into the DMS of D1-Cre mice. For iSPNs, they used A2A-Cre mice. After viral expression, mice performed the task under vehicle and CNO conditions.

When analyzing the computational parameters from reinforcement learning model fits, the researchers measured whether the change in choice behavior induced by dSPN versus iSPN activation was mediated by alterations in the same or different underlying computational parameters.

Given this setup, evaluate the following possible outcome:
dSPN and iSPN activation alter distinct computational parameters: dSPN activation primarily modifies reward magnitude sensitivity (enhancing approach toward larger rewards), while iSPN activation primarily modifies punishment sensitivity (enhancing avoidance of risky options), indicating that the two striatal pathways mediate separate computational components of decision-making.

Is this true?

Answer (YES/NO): NO